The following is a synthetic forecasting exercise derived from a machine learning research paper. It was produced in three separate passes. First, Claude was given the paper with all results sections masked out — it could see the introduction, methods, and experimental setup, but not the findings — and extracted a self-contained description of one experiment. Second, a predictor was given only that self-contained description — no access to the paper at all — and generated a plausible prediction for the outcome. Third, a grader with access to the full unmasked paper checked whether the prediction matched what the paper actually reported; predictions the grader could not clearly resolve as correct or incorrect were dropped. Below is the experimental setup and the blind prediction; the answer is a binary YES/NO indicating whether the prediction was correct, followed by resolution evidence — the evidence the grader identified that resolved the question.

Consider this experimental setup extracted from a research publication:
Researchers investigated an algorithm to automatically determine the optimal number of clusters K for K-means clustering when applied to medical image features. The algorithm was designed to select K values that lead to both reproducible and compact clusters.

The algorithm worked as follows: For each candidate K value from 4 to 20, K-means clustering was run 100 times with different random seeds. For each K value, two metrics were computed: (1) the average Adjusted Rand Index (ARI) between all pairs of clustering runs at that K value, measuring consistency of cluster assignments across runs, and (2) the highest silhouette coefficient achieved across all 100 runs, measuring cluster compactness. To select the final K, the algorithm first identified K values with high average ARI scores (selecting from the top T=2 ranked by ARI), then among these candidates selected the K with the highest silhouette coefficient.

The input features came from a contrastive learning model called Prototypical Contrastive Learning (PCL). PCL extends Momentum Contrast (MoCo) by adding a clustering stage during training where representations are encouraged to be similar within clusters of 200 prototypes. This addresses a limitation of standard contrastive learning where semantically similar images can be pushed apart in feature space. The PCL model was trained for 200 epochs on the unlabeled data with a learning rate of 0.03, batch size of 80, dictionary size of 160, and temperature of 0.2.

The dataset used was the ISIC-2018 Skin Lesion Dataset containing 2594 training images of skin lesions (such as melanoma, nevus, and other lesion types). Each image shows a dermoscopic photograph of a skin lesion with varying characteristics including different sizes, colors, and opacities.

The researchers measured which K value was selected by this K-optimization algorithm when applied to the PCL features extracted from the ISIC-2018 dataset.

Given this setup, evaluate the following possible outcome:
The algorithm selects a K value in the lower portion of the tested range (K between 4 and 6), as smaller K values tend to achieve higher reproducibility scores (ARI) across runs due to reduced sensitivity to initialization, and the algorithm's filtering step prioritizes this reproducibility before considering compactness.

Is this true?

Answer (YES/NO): NO